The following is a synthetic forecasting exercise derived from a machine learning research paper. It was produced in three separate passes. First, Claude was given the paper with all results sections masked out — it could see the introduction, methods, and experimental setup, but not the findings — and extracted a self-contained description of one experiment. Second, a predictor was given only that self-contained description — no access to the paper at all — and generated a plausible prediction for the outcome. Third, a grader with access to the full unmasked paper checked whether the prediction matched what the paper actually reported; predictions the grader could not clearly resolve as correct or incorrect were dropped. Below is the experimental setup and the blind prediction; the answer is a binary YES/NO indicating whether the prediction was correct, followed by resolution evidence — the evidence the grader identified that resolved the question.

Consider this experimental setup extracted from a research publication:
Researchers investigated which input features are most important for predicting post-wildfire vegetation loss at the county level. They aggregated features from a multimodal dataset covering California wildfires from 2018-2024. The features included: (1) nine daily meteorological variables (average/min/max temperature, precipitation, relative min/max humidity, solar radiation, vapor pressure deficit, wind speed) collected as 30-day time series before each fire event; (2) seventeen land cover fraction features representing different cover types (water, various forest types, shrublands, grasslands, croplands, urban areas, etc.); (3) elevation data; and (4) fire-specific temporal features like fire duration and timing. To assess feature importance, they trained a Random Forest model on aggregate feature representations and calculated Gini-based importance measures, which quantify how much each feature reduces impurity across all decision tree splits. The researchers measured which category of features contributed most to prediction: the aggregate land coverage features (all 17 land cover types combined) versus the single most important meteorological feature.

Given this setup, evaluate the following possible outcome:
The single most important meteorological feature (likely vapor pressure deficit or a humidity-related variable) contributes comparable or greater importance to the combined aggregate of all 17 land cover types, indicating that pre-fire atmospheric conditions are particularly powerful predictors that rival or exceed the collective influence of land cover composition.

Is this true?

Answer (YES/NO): NO